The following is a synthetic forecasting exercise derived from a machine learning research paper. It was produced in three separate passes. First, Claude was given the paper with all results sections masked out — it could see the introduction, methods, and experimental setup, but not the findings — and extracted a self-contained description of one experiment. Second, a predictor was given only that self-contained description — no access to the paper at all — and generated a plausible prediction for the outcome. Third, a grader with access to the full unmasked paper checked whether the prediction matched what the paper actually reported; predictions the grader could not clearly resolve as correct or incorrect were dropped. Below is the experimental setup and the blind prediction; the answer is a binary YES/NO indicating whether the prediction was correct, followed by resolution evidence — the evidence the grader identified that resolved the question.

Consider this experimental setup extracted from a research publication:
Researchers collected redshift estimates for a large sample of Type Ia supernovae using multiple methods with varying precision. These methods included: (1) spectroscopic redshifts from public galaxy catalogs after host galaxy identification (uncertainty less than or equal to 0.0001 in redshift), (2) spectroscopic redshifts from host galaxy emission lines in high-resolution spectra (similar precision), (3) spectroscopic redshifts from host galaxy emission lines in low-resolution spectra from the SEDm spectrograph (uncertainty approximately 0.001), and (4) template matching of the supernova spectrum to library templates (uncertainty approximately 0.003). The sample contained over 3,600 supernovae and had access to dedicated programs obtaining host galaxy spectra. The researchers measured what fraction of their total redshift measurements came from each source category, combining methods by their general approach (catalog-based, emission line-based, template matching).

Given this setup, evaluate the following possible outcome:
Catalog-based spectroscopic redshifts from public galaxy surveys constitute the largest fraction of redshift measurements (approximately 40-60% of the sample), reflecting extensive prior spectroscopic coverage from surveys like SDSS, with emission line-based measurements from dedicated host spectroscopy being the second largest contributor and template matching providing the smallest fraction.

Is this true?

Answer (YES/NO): NO